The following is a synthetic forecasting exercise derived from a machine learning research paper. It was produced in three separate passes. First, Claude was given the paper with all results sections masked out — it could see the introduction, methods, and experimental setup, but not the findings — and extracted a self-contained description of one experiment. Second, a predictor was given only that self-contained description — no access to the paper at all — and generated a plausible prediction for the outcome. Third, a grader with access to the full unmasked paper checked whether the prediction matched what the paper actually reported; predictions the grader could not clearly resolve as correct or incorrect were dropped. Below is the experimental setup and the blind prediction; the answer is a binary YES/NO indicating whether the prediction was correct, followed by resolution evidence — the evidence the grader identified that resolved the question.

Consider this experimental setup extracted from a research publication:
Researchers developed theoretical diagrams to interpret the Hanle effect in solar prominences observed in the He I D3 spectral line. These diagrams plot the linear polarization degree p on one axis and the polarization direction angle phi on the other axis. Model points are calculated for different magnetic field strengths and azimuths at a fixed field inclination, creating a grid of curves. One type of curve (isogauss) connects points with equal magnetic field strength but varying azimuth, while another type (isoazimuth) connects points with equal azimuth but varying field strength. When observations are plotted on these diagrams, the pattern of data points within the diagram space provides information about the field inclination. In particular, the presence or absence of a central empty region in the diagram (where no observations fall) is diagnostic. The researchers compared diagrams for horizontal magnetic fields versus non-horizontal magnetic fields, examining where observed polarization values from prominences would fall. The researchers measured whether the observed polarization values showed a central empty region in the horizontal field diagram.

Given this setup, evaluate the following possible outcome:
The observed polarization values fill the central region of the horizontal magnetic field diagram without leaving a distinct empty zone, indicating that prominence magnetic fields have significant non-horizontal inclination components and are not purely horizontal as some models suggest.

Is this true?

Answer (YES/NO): NO